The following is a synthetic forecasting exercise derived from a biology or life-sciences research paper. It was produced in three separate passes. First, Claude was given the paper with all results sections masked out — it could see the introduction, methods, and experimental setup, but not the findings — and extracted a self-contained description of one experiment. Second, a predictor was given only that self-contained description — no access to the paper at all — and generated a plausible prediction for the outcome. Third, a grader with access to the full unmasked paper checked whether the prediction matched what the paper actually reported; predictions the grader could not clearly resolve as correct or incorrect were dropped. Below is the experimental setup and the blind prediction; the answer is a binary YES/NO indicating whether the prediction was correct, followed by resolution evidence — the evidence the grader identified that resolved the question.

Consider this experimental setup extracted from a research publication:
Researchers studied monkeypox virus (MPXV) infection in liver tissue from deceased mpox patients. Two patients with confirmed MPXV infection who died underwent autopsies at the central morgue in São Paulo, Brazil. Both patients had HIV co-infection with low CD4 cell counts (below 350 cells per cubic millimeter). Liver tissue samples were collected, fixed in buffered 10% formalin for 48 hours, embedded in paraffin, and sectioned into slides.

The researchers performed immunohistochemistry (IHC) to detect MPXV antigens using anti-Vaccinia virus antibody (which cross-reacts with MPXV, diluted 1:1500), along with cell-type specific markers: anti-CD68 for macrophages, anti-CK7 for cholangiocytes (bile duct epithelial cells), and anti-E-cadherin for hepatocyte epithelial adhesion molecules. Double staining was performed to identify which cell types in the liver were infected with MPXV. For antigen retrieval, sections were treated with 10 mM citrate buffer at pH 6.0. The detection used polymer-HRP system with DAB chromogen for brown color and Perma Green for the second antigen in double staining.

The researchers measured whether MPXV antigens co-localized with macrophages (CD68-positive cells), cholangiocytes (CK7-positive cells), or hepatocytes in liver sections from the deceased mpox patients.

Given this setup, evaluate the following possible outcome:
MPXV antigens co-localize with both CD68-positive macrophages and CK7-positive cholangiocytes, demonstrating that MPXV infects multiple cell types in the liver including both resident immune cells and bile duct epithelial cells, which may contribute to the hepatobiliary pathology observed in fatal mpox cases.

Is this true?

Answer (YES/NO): YES